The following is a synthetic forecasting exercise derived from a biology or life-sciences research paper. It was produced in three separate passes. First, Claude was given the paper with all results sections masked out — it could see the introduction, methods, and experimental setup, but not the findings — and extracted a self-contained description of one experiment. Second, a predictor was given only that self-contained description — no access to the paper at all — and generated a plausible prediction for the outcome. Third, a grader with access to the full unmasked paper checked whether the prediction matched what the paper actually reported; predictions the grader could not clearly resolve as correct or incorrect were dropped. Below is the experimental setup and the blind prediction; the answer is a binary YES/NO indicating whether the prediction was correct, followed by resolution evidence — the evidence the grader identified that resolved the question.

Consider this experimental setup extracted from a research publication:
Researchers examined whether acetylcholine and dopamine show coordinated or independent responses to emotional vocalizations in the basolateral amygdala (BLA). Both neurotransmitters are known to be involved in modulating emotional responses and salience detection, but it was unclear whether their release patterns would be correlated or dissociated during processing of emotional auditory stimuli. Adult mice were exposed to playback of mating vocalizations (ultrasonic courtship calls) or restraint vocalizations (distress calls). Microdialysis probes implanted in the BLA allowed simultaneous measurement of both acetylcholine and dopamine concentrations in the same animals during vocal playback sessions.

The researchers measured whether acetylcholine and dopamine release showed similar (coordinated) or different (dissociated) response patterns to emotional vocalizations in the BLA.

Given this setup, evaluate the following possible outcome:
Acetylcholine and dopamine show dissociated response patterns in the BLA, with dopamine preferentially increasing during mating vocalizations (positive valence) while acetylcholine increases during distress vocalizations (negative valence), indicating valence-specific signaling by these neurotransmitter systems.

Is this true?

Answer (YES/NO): YES